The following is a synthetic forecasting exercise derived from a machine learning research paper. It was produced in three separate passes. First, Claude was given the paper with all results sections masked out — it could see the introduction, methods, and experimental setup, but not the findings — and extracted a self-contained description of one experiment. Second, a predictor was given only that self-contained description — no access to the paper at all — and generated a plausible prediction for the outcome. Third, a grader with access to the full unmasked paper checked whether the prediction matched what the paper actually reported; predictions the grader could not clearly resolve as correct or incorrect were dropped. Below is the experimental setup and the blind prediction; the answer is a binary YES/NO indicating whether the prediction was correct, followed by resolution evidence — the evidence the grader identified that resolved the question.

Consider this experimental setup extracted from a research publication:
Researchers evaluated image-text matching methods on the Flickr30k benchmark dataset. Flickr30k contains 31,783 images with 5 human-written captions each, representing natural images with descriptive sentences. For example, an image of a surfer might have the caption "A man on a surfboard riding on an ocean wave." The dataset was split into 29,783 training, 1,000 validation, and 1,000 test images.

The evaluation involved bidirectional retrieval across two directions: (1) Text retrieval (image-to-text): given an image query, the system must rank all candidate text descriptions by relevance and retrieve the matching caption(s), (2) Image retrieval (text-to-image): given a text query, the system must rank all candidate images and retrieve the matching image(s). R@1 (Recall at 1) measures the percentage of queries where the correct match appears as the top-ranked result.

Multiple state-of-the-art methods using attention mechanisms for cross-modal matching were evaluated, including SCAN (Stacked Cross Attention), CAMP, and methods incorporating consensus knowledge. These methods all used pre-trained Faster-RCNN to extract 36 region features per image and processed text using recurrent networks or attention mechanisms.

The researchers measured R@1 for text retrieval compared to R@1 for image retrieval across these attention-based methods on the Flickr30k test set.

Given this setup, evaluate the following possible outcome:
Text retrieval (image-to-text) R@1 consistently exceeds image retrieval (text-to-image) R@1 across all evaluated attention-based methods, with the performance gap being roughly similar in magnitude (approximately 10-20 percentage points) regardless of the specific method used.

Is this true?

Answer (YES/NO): YES